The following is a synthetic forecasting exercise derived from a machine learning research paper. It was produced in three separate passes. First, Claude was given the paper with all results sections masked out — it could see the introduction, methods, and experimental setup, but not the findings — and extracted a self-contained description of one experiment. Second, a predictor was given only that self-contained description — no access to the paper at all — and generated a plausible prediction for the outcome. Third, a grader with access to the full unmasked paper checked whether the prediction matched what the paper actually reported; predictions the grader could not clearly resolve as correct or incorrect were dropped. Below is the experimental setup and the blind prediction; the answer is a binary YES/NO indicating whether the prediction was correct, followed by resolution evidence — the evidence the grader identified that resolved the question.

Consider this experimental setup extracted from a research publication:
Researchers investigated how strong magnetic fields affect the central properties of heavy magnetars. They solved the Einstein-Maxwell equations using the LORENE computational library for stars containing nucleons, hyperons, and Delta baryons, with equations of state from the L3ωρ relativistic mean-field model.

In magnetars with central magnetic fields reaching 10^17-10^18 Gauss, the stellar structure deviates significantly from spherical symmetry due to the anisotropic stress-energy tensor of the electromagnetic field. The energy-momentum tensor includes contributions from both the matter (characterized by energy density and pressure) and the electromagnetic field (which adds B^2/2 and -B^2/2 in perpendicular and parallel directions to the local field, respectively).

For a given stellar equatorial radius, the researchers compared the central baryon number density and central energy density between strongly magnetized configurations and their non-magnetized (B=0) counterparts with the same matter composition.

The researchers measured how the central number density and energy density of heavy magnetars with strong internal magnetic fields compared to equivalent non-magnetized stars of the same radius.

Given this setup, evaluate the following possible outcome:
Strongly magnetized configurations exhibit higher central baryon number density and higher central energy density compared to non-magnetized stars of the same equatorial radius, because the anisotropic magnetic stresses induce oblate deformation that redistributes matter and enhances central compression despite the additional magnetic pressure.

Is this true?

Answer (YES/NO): YES